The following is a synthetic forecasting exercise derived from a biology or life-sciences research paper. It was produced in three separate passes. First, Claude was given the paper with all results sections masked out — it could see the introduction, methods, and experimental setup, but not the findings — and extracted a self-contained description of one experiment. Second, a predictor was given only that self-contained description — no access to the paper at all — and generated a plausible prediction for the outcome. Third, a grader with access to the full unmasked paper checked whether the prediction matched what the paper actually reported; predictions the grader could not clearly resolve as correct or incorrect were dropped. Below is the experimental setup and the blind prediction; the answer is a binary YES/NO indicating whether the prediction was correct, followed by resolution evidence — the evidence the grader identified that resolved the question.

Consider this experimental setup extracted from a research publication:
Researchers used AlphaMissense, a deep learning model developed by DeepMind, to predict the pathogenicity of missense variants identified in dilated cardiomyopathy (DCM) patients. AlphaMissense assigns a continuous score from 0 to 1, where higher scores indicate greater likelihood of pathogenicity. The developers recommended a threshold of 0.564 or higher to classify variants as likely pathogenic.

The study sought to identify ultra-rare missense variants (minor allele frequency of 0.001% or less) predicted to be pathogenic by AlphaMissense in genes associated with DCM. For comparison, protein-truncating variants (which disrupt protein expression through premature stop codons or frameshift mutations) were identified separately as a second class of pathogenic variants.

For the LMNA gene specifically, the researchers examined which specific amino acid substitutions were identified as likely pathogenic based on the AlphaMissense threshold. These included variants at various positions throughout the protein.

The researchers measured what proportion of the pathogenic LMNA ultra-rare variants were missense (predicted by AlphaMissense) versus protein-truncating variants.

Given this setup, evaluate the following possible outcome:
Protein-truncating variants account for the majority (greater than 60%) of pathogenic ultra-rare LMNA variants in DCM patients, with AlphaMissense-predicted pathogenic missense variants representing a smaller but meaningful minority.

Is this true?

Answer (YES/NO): NO